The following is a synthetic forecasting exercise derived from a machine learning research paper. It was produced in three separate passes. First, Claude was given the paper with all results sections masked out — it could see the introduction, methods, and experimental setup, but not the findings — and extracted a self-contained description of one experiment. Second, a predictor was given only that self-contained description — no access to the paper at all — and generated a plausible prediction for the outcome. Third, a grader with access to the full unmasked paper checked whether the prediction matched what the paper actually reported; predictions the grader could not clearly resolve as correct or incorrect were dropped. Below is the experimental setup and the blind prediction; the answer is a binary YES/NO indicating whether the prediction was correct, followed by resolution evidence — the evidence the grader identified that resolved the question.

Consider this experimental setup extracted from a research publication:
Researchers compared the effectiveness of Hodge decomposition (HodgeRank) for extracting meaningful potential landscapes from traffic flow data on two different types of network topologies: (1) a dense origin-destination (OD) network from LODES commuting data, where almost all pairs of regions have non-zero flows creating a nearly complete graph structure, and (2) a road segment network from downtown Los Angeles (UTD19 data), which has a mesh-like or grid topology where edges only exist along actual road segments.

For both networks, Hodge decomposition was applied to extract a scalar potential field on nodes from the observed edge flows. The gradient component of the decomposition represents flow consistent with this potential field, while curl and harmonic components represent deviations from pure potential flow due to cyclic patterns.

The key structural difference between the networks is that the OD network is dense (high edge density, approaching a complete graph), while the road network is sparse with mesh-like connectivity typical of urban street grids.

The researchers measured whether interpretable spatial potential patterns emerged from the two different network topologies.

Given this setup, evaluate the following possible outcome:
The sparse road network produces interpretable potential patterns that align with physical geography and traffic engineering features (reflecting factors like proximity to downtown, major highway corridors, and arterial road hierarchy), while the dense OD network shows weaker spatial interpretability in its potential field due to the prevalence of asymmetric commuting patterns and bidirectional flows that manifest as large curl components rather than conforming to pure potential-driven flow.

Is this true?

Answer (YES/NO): NO